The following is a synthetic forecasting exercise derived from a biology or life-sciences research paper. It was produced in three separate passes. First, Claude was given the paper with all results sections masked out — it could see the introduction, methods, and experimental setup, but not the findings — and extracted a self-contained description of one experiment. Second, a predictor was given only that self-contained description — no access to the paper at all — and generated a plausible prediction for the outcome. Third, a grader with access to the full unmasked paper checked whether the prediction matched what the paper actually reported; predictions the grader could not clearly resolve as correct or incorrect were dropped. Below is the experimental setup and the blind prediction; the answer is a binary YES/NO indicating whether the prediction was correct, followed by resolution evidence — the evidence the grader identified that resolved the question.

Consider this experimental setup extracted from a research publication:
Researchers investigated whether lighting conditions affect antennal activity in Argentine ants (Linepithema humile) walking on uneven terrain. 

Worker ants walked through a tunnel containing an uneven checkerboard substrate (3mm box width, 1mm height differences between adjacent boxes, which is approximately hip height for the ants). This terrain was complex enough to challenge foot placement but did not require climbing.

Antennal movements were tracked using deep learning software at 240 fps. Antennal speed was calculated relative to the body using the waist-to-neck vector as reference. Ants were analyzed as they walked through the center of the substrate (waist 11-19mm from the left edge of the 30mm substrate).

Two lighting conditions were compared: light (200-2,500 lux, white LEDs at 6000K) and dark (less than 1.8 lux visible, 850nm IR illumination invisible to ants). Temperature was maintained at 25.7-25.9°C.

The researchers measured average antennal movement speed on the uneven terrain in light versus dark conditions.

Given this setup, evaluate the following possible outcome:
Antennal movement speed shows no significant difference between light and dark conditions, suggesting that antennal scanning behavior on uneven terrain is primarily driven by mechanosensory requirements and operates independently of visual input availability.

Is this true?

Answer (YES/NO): YES